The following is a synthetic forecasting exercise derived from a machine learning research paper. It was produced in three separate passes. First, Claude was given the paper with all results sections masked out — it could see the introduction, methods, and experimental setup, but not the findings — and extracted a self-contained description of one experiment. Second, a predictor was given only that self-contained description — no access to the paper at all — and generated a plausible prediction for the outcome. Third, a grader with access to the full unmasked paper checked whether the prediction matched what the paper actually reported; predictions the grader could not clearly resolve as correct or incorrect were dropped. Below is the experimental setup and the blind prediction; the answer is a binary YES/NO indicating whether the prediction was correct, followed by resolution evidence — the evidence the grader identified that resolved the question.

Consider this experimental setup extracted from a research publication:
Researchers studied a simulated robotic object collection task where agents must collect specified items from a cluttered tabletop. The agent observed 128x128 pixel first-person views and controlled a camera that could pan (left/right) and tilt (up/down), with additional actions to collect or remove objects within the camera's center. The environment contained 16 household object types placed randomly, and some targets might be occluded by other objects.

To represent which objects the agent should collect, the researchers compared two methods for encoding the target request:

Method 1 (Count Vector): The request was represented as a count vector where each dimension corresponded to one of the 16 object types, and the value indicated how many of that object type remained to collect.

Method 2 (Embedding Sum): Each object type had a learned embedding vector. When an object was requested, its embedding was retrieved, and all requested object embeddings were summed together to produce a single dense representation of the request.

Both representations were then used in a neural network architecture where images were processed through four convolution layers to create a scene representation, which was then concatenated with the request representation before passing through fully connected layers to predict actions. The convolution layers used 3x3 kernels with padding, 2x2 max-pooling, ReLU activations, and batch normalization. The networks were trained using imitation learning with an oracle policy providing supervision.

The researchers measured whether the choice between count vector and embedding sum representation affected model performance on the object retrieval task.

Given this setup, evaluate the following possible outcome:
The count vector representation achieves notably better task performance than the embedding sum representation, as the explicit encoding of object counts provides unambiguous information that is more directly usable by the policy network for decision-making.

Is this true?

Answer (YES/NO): NO